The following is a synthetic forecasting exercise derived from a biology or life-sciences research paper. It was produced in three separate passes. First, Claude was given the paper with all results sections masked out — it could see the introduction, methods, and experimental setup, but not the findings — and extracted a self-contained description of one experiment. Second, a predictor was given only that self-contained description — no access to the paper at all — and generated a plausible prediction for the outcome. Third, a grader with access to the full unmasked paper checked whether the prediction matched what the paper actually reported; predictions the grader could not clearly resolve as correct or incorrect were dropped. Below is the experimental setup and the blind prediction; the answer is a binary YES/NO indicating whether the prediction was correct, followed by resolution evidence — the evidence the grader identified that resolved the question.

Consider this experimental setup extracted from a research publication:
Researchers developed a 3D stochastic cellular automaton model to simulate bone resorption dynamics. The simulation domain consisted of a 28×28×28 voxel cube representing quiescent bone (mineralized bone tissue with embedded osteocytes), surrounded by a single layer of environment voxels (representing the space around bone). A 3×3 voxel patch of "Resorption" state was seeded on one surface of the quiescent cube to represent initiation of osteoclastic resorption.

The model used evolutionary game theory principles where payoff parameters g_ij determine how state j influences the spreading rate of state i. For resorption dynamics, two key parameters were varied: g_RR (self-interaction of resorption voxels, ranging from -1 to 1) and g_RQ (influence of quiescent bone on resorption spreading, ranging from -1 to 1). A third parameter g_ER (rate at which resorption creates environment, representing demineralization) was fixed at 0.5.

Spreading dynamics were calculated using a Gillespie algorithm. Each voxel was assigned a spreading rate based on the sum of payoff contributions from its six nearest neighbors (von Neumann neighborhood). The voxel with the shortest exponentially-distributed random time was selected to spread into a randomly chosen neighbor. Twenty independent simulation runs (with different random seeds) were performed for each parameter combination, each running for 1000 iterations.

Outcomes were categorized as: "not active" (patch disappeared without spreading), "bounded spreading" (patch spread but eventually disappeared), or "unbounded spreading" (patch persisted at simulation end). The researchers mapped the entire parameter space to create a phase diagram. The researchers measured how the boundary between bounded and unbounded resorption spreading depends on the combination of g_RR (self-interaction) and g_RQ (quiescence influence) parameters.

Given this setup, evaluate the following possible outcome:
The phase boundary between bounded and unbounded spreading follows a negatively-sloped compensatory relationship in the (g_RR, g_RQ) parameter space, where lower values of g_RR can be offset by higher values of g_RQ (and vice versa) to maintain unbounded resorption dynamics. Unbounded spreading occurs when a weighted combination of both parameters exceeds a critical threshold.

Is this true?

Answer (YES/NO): YES